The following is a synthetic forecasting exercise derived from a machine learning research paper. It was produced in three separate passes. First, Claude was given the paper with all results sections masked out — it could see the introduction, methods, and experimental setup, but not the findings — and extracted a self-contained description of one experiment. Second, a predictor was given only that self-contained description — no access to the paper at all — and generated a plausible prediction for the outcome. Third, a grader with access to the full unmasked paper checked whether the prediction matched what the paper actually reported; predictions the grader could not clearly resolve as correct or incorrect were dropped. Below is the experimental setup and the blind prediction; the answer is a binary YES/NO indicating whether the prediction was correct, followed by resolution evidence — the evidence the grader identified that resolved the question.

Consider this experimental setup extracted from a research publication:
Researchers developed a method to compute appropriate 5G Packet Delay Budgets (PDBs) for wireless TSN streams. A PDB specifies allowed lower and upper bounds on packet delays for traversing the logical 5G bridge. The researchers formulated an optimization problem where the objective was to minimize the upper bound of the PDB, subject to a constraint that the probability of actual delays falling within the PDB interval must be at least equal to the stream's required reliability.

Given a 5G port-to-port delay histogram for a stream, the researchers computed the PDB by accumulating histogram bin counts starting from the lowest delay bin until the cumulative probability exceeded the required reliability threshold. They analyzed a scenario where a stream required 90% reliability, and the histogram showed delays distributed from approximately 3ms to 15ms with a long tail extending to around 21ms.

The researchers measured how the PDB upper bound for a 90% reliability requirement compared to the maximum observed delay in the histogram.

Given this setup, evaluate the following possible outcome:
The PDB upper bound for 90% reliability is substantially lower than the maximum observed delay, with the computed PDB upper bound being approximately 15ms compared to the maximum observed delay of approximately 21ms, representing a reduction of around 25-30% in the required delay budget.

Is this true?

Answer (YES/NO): YES